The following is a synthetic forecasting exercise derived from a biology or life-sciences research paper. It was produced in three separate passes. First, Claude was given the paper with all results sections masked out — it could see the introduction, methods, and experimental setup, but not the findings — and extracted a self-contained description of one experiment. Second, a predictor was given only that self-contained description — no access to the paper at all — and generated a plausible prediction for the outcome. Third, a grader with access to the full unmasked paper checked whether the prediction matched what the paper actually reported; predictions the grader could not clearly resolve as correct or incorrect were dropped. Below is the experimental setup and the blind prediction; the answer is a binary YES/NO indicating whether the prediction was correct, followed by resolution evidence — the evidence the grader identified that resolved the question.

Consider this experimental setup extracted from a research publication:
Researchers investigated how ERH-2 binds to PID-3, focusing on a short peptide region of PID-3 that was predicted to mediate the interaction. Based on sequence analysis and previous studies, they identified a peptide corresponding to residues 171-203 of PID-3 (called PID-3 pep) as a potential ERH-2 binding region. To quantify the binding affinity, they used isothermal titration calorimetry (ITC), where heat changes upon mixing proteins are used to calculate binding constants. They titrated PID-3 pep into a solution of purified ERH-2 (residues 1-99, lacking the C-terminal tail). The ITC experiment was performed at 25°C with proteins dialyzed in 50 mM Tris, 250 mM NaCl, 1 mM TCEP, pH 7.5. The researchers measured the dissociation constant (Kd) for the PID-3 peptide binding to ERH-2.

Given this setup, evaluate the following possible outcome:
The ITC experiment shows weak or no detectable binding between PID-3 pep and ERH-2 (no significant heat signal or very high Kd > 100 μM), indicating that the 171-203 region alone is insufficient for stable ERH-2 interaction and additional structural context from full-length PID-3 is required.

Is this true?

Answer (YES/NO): NO